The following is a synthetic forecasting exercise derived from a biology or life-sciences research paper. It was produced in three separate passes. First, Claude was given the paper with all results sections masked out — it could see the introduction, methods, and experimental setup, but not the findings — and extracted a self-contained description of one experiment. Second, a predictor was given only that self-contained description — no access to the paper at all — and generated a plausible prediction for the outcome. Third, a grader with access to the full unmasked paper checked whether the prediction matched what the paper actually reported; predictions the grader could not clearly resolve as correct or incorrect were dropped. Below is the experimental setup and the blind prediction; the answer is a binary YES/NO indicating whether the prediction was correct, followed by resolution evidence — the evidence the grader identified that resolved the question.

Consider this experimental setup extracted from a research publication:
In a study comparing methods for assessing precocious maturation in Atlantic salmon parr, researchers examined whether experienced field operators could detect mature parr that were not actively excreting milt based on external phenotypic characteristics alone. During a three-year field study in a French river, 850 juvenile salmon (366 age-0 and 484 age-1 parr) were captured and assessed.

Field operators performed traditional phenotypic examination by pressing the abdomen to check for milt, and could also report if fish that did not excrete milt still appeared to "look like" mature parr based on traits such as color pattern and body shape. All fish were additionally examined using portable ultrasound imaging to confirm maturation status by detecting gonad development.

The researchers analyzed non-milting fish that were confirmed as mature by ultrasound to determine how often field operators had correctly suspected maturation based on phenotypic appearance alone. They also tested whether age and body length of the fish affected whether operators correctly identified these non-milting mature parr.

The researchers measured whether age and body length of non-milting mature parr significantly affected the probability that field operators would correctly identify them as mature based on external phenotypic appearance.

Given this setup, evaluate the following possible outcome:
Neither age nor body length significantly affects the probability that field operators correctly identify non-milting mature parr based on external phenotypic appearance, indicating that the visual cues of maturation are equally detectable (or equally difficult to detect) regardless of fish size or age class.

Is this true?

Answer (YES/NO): YES